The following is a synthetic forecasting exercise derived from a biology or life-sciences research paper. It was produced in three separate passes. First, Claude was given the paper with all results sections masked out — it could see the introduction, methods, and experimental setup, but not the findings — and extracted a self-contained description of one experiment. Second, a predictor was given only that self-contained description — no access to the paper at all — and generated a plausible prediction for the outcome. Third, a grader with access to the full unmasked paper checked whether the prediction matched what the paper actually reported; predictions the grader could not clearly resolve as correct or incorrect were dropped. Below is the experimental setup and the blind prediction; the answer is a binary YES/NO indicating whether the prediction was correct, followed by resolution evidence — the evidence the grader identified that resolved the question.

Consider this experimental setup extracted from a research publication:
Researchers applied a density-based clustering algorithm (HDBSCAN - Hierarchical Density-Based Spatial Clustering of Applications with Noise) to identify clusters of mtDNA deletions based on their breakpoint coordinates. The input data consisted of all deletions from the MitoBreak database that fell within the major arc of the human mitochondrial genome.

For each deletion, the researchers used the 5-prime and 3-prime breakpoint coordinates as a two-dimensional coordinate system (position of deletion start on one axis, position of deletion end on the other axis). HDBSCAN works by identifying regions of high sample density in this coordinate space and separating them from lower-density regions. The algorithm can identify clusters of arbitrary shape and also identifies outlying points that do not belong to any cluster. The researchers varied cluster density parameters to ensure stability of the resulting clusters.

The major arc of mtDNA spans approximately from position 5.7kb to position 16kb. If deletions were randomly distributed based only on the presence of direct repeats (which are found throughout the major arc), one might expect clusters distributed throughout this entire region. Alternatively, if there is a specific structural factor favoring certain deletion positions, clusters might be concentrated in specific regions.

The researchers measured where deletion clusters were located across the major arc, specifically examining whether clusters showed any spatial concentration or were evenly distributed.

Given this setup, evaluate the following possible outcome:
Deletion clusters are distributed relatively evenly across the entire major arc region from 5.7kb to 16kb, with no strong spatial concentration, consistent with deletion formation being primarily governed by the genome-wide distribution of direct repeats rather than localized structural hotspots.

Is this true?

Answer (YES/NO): NO